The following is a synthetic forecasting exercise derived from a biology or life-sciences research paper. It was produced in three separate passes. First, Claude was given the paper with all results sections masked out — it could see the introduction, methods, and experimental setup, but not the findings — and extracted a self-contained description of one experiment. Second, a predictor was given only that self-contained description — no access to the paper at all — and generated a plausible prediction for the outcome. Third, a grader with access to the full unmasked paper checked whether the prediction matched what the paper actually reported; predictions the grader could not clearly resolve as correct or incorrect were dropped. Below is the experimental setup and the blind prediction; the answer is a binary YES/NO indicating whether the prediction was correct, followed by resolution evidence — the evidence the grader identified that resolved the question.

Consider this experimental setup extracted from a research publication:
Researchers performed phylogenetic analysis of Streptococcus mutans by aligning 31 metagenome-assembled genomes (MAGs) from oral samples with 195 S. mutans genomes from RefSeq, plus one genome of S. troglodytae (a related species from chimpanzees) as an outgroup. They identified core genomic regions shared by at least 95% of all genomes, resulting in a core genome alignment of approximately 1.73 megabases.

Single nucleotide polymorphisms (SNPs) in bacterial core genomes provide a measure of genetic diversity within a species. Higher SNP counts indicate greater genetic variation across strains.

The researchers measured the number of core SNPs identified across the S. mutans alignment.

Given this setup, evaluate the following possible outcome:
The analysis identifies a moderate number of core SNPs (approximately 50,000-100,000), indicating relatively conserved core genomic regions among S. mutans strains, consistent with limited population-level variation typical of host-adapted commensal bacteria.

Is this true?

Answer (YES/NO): NO